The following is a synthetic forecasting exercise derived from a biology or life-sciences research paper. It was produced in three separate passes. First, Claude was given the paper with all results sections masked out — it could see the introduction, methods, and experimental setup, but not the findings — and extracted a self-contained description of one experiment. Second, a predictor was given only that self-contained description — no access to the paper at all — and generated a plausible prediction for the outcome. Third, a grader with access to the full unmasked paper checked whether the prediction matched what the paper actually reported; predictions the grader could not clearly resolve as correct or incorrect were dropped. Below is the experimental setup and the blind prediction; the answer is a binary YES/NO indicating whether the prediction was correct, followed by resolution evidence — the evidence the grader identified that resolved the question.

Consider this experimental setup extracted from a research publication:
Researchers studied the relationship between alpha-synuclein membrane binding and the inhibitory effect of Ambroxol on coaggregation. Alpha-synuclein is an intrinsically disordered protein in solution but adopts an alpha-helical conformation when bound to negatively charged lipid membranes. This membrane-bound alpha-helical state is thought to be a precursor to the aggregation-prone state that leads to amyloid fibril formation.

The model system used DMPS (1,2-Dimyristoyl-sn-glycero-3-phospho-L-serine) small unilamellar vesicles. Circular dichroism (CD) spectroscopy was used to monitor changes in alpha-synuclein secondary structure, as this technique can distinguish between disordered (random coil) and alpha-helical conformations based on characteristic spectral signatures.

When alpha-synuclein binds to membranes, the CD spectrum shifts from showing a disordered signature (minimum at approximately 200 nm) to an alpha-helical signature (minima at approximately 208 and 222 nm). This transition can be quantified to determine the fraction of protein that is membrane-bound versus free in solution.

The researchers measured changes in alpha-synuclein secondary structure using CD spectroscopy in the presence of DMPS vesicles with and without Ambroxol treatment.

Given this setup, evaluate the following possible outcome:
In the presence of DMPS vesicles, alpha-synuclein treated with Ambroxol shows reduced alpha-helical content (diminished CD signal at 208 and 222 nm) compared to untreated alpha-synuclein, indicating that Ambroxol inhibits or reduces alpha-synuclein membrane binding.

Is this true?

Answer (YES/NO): YES